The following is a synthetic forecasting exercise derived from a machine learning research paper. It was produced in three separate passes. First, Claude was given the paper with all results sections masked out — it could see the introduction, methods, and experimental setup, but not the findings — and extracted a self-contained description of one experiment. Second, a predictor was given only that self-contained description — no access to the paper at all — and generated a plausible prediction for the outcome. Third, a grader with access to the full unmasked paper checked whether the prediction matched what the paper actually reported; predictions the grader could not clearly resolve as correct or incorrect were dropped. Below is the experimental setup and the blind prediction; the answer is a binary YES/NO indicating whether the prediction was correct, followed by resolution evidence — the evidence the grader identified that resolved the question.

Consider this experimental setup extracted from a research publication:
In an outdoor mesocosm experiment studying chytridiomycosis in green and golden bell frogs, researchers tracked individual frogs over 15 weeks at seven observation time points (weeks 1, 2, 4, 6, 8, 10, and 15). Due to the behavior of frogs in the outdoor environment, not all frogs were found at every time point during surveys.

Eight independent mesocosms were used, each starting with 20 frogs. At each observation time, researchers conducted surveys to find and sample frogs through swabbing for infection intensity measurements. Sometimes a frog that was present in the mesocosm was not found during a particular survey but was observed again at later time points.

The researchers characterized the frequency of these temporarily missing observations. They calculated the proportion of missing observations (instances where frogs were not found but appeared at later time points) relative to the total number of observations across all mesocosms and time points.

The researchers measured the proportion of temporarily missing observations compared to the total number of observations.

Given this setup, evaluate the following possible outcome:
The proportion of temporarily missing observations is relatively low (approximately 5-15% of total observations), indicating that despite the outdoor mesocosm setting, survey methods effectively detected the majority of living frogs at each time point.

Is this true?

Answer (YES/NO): NO